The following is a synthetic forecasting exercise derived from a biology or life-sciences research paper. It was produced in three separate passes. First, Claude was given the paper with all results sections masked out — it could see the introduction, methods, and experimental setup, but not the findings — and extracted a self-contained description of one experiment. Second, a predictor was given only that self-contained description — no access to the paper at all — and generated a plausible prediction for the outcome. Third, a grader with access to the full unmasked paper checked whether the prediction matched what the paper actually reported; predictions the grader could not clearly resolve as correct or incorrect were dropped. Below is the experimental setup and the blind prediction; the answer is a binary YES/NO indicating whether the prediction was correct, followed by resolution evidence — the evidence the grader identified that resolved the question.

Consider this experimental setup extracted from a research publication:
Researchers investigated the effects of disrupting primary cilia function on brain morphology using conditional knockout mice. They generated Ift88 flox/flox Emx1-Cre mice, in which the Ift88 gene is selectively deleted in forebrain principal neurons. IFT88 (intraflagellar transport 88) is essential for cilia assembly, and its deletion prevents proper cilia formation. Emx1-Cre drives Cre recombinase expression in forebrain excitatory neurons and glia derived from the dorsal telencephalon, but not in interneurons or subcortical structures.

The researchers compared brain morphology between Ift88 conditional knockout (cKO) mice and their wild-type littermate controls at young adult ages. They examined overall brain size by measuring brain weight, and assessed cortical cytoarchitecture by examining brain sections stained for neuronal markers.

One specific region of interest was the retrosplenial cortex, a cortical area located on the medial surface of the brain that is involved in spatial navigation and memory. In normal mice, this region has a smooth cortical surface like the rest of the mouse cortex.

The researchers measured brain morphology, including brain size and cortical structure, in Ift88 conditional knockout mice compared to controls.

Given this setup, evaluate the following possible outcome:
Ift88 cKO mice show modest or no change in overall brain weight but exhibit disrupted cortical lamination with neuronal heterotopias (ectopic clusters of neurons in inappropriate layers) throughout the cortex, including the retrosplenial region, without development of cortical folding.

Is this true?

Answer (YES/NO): NO